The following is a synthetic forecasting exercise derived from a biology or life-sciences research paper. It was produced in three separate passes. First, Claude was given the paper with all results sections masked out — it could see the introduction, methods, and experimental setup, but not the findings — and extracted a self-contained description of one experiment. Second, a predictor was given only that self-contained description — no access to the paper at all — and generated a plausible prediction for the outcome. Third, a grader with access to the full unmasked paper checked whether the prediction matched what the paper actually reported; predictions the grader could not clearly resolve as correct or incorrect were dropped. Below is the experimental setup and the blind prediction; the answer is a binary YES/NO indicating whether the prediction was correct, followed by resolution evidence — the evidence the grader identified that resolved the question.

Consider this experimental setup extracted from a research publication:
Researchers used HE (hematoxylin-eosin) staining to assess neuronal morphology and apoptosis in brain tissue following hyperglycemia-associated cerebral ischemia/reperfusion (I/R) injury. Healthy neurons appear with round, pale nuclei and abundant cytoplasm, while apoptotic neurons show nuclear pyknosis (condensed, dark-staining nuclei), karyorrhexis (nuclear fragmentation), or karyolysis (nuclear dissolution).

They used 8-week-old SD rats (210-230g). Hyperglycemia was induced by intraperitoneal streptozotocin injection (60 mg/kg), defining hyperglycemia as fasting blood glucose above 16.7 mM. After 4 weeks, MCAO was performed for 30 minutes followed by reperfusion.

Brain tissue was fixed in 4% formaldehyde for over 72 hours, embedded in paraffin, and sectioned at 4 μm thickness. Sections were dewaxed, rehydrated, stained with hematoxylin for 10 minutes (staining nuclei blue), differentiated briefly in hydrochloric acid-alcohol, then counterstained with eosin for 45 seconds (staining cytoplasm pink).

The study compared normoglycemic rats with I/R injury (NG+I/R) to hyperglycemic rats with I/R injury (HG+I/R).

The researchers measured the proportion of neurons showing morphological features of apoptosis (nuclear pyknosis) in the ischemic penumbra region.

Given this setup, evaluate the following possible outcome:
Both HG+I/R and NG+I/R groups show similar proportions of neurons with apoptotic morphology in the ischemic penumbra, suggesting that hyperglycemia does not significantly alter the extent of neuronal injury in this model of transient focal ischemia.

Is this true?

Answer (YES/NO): NO